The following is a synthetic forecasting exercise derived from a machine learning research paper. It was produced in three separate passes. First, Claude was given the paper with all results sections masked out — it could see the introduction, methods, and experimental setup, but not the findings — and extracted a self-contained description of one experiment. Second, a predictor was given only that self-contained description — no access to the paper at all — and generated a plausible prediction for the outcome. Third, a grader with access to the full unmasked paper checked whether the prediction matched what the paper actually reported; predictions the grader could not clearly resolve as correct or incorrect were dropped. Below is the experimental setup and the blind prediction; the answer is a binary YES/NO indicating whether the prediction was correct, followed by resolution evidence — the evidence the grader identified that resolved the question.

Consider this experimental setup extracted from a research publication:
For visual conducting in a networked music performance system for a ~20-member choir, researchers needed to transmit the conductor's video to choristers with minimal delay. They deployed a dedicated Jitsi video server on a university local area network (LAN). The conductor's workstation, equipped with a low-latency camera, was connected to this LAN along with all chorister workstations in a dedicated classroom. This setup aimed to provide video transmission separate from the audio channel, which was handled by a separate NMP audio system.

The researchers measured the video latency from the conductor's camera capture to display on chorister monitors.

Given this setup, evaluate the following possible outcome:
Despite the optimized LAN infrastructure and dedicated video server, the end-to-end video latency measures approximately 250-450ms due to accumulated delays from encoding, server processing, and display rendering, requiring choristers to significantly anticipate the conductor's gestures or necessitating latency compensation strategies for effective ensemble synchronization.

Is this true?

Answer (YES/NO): NO